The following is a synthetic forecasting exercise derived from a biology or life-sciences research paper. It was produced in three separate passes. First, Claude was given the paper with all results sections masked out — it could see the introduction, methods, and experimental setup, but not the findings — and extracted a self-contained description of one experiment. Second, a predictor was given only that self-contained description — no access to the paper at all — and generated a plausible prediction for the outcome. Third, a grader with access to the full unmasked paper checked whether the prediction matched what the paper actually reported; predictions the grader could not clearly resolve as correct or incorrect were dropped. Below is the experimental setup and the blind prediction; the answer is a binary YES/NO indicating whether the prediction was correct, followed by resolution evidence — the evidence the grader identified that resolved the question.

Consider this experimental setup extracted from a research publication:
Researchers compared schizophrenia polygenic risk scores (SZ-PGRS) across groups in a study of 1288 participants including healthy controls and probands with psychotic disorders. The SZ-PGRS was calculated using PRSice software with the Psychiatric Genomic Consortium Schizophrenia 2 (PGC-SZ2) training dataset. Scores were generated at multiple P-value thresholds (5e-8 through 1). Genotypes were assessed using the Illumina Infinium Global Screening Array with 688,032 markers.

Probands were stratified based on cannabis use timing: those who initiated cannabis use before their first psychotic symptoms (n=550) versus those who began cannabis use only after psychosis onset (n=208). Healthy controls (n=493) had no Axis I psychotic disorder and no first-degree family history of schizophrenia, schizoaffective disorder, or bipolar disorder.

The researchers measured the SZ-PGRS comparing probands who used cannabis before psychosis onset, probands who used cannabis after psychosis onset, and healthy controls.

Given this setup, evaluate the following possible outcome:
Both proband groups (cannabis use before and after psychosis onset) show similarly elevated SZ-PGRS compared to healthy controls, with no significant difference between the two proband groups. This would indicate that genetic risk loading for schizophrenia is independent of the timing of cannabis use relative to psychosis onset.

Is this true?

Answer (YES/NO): NO